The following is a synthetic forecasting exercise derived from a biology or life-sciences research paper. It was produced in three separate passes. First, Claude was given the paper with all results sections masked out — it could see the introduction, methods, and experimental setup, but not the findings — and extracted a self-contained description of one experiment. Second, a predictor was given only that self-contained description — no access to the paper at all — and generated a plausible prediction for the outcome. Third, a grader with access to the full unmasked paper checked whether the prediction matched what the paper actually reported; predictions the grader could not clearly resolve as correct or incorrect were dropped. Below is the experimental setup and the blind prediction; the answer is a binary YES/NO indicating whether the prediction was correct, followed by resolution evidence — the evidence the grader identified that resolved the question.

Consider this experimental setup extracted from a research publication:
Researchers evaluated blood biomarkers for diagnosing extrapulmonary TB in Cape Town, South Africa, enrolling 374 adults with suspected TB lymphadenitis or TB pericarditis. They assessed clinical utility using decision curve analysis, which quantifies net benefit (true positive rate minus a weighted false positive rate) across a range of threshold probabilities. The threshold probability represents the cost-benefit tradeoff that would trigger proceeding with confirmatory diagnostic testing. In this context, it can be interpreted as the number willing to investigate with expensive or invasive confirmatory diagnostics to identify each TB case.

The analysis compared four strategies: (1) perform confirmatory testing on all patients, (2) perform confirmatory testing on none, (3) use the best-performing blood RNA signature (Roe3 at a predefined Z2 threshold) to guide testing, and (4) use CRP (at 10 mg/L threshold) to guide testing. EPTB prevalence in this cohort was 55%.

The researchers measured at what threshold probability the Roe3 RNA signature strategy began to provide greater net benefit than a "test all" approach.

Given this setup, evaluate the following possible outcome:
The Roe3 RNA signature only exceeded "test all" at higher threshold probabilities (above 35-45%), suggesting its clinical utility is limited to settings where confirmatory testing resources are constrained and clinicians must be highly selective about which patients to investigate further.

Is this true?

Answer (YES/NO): NO